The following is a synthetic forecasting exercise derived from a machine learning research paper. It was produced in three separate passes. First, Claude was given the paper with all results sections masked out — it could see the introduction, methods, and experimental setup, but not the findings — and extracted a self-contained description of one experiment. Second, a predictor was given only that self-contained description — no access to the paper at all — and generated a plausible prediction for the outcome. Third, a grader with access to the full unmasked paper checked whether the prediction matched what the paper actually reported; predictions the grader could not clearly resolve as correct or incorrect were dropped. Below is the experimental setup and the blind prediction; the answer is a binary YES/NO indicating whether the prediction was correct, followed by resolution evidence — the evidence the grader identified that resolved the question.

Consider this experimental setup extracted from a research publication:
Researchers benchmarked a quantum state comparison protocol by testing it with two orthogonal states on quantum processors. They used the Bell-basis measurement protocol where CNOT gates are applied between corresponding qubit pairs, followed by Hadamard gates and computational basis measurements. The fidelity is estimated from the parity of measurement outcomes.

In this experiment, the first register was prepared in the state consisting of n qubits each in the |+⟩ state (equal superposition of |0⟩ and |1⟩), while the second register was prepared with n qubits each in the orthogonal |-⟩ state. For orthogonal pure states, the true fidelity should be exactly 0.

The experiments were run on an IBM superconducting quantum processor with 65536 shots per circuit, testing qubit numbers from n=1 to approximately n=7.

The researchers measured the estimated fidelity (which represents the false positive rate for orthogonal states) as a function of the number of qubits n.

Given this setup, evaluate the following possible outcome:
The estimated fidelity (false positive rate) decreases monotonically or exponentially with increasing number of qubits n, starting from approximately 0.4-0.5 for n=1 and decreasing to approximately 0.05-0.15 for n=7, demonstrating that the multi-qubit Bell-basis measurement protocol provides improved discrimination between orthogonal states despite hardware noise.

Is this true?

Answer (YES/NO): NO